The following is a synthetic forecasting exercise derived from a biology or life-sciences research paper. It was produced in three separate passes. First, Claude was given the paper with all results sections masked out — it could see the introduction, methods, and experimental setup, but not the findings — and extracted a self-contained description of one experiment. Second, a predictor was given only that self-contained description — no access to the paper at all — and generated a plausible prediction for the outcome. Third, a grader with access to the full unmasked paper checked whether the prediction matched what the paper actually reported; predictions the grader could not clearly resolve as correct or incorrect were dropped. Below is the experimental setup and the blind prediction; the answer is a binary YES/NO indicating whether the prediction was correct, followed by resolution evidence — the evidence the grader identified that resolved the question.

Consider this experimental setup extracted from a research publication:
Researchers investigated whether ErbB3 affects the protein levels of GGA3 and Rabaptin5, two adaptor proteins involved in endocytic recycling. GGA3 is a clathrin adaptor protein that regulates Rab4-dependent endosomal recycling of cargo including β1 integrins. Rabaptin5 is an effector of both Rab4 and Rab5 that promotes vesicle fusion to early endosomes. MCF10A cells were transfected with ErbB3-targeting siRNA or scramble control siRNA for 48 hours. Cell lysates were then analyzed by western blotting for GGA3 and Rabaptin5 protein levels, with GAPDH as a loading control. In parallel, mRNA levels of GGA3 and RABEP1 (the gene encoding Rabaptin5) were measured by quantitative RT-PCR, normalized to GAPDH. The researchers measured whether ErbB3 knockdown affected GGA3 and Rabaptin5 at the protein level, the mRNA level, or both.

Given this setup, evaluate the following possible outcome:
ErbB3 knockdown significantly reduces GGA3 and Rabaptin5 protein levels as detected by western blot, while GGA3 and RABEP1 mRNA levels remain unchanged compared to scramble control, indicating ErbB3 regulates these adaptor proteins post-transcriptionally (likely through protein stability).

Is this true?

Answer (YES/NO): NO